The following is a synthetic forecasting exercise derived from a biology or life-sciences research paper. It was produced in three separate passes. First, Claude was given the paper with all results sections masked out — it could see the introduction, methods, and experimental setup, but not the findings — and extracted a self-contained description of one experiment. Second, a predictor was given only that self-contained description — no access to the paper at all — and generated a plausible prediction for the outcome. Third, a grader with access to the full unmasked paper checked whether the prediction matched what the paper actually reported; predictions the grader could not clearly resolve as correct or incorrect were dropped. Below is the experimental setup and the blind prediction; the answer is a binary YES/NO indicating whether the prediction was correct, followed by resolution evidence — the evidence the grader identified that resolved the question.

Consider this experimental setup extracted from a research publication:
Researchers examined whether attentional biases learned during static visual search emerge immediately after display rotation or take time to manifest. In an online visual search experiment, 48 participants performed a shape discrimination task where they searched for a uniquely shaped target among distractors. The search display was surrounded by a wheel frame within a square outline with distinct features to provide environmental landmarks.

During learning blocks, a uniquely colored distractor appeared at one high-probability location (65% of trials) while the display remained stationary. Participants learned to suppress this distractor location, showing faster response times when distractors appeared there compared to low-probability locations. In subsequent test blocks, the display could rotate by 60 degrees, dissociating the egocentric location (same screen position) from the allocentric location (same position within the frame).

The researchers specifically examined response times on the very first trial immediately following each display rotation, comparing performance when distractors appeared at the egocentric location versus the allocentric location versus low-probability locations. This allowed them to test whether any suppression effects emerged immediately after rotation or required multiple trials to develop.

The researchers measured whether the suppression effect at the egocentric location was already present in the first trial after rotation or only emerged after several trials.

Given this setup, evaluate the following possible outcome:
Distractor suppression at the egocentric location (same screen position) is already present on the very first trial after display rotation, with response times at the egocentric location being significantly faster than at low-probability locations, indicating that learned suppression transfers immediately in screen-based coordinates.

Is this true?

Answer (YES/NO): YES